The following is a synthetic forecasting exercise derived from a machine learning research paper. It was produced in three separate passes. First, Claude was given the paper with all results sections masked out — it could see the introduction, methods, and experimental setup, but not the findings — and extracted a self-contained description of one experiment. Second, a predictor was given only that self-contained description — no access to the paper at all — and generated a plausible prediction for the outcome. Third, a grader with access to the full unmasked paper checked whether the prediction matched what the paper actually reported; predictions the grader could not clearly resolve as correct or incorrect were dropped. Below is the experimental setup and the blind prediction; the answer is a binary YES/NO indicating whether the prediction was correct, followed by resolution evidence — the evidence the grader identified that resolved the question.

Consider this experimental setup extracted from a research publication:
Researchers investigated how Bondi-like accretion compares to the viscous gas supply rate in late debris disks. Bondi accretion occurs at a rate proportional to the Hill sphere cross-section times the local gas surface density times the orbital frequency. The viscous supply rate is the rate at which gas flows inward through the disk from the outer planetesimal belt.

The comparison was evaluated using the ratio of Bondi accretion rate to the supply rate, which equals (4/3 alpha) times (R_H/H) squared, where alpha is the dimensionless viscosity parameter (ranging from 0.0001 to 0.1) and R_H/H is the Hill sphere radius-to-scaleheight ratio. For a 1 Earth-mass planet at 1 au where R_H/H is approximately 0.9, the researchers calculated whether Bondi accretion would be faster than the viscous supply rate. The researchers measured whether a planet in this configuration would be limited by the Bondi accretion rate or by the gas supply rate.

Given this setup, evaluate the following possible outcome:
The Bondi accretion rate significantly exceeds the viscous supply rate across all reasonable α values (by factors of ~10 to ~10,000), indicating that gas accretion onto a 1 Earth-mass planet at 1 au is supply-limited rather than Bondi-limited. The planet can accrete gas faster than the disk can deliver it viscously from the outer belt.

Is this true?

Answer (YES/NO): YES